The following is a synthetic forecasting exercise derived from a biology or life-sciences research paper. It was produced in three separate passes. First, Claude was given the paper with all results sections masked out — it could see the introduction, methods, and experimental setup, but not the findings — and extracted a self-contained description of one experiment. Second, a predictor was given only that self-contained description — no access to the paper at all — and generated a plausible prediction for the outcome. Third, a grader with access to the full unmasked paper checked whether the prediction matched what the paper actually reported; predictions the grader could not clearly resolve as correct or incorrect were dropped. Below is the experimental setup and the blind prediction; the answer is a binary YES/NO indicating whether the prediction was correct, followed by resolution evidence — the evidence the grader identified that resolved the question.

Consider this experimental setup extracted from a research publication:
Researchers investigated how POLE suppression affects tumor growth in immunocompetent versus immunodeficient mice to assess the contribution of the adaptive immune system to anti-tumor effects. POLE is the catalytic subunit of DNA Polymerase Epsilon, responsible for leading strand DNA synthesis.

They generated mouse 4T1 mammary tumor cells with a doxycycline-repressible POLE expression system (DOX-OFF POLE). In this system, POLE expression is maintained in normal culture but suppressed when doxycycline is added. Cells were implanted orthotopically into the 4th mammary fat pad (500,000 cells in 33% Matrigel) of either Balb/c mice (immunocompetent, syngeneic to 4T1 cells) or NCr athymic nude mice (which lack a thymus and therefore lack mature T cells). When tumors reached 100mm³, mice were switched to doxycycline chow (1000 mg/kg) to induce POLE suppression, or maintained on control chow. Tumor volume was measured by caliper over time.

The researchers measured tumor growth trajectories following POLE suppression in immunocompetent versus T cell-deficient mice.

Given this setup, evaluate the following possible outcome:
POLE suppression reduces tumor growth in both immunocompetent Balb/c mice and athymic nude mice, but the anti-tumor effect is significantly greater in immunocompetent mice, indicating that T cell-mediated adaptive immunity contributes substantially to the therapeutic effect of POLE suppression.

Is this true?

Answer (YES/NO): NO